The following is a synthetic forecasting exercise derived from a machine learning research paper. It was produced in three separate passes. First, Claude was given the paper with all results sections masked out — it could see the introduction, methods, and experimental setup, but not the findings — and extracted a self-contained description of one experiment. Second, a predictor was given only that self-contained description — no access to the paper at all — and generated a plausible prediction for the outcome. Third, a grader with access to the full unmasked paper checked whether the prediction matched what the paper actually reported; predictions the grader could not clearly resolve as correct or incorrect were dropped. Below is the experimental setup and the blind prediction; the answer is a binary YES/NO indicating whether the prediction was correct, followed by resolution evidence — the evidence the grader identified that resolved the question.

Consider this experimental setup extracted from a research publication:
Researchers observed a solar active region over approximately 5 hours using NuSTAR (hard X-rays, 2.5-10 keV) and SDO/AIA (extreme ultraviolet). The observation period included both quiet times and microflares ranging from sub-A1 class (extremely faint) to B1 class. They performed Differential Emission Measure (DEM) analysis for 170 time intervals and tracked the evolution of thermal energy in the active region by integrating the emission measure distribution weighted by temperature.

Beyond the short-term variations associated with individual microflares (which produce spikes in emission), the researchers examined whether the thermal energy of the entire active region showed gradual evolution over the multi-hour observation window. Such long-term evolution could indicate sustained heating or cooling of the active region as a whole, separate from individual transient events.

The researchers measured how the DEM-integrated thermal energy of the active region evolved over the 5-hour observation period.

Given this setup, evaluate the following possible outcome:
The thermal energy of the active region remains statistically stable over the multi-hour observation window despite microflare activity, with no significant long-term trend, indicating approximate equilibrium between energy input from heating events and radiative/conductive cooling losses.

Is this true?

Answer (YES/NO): YES